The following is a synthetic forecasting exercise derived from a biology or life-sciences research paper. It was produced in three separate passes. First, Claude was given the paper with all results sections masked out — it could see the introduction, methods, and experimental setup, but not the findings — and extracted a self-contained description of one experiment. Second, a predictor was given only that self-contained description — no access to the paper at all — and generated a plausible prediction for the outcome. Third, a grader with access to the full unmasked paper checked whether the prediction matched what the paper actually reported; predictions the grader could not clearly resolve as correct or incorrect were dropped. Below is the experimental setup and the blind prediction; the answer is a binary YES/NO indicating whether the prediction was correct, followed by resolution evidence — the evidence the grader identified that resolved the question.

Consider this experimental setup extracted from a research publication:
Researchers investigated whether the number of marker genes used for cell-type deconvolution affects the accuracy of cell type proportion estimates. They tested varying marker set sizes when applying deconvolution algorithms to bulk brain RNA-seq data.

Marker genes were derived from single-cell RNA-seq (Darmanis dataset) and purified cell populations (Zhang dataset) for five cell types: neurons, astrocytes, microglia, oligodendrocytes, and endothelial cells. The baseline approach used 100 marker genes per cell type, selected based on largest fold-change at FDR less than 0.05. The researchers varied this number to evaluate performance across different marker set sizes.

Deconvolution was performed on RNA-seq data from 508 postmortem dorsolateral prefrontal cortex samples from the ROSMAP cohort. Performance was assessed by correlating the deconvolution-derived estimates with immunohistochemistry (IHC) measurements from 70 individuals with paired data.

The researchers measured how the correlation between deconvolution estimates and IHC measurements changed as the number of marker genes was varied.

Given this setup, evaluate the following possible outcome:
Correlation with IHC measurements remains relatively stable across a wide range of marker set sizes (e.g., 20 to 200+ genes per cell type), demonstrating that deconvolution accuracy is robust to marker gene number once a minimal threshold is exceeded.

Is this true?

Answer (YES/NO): YES